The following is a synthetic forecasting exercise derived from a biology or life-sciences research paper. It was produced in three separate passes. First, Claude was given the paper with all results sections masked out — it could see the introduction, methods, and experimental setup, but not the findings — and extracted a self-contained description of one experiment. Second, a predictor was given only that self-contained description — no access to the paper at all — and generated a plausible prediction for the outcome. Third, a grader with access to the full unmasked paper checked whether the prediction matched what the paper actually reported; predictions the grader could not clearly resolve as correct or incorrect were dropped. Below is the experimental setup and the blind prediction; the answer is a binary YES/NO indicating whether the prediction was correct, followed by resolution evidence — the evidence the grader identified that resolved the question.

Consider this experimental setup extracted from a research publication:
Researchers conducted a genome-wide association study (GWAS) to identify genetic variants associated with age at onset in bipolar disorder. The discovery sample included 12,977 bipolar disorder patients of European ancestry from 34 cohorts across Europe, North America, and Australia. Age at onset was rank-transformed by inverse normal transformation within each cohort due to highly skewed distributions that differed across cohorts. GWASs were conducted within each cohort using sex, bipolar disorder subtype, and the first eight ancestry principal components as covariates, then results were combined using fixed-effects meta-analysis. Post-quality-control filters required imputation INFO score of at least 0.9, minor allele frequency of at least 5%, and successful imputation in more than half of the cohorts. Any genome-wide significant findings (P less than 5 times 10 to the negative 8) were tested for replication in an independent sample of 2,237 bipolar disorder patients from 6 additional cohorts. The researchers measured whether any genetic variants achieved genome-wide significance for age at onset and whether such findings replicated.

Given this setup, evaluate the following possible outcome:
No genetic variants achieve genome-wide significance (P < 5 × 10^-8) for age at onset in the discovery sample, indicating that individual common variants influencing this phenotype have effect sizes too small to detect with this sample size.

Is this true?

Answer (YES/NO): NO